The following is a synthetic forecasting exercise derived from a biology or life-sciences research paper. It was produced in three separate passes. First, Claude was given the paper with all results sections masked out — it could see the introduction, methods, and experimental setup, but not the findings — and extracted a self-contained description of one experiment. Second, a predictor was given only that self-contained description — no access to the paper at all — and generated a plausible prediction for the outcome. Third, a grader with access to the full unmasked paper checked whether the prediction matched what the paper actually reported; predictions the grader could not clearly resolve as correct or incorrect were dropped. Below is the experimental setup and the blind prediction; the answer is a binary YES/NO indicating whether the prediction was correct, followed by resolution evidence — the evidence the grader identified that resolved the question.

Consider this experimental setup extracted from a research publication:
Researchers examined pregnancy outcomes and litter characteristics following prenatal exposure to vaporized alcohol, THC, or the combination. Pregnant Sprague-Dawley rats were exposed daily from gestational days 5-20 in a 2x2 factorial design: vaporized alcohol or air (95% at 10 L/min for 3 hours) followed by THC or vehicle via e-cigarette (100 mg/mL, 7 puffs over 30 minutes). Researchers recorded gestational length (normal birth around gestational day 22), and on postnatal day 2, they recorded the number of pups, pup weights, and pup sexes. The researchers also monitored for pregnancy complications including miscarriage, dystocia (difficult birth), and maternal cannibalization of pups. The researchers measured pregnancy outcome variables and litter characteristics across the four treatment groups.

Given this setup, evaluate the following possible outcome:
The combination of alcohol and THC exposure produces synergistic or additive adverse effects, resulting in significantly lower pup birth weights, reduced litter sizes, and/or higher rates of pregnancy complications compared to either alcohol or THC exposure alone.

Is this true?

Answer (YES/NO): NO